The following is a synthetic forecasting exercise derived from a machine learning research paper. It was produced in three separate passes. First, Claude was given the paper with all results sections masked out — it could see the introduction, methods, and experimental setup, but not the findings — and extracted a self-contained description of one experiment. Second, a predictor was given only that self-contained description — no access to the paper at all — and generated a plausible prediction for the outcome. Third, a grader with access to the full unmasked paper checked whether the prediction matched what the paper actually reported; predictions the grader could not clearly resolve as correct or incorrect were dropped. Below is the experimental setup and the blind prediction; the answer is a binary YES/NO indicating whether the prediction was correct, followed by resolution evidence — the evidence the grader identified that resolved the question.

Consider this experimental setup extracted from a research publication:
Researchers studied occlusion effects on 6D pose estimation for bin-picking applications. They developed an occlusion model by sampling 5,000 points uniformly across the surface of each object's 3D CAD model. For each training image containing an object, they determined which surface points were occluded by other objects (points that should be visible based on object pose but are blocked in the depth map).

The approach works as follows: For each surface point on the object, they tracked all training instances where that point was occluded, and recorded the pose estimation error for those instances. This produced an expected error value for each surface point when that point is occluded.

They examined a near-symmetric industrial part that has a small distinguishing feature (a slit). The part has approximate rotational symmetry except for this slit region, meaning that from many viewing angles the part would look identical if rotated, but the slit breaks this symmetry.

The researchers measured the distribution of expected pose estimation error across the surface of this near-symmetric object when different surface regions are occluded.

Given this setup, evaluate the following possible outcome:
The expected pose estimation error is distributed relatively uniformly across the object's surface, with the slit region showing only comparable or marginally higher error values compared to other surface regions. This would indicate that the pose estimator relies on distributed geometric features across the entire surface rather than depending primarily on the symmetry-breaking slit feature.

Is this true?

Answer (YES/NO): NO